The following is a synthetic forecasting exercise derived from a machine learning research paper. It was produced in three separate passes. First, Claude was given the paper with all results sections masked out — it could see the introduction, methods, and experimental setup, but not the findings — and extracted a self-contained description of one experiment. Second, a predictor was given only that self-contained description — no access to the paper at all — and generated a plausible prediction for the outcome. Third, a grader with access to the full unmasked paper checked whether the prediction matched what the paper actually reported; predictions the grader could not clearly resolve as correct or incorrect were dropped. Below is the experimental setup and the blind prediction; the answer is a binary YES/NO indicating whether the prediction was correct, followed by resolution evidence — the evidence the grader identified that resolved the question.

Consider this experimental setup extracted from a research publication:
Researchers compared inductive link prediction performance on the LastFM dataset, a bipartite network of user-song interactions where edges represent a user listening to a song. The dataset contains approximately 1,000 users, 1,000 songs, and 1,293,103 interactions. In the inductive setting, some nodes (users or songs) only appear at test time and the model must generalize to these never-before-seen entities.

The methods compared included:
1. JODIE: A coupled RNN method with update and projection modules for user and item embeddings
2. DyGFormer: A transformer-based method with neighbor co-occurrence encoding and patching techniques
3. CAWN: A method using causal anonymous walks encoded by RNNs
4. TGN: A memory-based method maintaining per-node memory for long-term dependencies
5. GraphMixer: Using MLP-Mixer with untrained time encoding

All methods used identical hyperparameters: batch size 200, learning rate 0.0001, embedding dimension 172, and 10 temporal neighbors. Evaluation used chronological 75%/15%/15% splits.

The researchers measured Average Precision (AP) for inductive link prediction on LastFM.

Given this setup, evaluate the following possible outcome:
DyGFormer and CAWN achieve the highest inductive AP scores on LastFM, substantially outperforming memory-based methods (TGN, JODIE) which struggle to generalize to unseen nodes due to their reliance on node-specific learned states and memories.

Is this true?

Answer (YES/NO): NO